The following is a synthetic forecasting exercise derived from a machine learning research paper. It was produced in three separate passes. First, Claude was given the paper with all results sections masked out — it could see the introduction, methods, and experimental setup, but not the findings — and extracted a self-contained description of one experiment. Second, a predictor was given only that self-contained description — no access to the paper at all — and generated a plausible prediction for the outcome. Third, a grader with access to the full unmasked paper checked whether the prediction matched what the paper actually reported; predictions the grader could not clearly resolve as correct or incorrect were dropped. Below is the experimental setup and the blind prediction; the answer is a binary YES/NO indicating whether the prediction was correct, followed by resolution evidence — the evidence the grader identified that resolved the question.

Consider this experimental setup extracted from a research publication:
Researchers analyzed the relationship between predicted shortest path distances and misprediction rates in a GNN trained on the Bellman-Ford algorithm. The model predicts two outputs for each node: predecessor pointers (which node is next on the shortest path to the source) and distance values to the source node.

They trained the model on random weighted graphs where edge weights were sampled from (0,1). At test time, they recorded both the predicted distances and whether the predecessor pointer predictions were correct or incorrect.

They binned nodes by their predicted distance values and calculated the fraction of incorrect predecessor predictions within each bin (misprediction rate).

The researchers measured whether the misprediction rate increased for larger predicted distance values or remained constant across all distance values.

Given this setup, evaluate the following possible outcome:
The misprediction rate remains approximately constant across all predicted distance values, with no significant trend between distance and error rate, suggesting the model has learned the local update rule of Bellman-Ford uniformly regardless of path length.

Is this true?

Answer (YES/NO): NO